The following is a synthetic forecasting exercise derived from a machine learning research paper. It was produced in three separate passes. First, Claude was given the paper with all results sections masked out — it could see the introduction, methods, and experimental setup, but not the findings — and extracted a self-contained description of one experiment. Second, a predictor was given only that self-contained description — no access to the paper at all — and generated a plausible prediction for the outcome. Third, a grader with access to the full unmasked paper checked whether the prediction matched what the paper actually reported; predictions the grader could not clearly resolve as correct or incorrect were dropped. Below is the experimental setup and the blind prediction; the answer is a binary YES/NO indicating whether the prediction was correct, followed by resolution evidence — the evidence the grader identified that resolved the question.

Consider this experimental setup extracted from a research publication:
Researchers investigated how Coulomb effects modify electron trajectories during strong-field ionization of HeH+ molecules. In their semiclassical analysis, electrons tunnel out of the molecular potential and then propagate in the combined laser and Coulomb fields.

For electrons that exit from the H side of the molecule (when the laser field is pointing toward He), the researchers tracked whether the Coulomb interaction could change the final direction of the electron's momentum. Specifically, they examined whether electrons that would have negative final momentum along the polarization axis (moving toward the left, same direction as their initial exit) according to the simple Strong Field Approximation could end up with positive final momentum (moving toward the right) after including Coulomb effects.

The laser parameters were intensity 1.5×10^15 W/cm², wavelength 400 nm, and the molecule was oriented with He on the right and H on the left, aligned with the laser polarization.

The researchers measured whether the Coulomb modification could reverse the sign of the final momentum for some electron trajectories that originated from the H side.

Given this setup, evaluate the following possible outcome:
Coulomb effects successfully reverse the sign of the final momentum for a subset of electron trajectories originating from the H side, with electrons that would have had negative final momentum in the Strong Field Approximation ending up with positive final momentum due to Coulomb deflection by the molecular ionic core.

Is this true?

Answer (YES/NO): YES